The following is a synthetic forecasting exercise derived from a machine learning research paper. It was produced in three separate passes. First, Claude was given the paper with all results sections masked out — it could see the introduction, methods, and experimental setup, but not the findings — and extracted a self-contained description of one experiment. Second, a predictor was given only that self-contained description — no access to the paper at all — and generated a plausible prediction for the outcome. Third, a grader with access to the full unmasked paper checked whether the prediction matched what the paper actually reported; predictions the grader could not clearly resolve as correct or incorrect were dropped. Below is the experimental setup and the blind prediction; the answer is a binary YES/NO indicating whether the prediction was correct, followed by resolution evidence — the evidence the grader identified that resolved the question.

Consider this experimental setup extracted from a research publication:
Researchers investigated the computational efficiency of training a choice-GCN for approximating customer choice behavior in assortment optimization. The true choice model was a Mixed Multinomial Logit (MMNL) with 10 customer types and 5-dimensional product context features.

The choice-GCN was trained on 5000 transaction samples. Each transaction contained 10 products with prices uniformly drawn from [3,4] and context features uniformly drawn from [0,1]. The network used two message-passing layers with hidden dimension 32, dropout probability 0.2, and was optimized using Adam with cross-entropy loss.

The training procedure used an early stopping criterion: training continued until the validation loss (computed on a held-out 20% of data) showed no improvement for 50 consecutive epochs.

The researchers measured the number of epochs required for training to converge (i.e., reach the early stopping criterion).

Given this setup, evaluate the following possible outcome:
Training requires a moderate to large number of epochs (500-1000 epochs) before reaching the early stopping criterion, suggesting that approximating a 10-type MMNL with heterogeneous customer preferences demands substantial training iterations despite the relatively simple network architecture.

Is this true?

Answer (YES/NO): NO